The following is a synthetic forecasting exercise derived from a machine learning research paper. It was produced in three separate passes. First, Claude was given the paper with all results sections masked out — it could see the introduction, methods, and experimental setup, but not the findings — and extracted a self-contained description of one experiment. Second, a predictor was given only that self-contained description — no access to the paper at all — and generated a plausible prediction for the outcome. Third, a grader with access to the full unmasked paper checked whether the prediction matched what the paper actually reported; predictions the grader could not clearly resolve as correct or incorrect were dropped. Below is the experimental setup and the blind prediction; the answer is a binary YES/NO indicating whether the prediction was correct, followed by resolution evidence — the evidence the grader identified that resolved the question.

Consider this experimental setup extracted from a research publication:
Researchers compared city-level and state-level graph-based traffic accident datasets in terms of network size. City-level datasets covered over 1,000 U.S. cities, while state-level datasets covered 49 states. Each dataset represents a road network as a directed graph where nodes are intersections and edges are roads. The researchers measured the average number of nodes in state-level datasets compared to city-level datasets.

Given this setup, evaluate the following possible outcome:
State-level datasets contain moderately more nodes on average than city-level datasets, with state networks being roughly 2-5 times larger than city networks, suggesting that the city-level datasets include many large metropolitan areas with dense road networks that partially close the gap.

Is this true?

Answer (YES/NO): NO